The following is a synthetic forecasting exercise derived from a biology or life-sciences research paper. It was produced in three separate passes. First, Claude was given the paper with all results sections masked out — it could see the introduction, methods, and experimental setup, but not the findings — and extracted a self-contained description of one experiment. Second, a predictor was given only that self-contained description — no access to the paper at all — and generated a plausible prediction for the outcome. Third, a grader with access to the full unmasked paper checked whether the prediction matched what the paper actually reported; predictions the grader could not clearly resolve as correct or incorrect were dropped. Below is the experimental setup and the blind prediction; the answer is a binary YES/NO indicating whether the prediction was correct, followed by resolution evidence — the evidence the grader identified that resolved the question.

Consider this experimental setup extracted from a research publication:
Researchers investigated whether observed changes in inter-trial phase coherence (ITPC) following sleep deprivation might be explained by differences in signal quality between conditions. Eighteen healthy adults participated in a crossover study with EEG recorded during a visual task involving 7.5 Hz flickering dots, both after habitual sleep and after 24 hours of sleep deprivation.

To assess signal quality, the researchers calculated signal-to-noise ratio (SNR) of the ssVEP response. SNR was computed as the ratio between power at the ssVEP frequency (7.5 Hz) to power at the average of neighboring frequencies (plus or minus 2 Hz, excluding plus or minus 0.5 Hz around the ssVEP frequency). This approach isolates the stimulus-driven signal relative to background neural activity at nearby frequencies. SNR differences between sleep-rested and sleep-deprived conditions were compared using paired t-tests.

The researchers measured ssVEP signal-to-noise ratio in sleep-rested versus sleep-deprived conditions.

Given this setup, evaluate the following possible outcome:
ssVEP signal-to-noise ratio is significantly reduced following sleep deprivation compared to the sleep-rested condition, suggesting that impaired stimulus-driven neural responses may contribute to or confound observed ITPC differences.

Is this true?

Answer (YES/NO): NO